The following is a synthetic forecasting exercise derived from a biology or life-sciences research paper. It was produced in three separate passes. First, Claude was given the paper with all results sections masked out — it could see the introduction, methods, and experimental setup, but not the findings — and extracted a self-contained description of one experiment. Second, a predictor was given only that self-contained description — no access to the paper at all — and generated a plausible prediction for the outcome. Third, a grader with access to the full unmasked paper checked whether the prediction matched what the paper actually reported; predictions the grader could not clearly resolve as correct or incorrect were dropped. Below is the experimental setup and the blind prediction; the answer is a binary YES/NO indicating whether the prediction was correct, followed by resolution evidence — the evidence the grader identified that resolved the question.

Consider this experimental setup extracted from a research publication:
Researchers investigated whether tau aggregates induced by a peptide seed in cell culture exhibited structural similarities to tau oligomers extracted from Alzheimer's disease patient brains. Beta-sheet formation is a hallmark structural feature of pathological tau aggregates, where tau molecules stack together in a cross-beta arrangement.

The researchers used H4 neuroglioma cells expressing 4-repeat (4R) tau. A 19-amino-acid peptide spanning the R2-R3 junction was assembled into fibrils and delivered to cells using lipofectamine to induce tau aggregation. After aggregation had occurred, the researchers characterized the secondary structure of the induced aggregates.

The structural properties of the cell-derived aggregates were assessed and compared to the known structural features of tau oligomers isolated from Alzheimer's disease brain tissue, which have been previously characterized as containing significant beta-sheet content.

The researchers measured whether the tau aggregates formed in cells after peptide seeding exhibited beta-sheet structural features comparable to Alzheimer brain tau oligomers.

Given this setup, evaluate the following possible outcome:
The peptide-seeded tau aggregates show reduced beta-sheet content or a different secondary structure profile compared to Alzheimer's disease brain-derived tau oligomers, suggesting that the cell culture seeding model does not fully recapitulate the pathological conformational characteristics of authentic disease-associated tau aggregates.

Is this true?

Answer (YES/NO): NO